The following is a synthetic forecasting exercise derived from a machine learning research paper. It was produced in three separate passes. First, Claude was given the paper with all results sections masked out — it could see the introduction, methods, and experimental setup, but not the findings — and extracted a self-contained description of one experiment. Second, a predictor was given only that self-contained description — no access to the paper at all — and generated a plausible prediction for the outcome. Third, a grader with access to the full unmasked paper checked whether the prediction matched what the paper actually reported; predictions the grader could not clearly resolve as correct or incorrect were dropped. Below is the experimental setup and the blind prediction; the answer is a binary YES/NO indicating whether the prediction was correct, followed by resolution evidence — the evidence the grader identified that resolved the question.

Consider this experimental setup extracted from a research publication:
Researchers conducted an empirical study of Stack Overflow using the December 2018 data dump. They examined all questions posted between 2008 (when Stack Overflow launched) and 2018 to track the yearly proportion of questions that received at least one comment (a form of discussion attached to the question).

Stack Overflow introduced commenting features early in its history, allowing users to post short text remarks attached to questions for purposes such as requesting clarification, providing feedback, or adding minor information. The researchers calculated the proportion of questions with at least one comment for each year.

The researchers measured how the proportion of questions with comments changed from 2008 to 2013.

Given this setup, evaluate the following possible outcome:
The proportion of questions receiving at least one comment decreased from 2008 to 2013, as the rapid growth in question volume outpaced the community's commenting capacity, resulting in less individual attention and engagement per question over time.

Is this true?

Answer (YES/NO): NO